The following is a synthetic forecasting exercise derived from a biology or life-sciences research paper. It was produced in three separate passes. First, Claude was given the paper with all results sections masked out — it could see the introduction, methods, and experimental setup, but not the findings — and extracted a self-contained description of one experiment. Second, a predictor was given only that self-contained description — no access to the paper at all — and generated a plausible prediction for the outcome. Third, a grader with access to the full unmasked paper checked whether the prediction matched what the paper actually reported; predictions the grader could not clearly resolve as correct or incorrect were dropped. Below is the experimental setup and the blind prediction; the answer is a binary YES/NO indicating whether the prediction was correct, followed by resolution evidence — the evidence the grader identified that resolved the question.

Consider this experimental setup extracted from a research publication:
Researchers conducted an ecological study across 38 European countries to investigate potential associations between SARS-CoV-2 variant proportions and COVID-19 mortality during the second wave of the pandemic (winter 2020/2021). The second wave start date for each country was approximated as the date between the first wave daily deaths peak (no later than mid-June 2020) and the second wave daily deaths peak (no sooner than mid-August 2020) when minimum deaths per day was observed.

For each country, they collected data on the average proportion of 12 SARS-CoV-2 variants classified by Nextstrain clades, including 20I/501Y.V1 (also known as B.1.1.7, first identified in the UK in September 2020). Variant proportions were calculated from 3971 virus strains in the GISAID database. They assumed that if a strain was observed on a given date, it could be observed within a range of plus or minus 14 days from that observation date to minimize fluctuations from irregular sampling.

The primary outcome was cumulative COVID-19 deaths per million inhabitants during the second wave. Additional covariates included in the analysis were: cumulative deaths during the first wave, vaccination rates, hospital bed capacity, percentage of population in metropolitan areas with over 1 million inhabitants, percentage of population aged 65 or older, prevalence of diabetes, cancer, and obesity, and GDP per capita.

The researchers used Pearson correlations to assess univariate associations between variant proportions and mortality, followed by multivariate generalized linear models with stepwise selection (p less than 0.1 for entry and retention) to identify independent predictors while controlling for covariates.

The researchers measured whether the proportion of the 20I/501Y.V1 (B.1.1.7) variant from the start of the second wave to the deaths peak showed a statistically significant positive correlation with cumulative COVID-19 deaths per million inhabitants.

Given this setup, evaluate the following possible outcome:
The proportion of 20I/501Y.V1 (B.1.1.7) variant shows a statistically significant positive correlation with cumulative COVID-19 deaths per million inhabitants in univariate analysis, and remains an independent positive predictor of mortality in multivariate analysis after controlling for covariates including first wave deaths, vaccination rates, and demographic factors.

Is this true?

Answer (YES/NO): NO